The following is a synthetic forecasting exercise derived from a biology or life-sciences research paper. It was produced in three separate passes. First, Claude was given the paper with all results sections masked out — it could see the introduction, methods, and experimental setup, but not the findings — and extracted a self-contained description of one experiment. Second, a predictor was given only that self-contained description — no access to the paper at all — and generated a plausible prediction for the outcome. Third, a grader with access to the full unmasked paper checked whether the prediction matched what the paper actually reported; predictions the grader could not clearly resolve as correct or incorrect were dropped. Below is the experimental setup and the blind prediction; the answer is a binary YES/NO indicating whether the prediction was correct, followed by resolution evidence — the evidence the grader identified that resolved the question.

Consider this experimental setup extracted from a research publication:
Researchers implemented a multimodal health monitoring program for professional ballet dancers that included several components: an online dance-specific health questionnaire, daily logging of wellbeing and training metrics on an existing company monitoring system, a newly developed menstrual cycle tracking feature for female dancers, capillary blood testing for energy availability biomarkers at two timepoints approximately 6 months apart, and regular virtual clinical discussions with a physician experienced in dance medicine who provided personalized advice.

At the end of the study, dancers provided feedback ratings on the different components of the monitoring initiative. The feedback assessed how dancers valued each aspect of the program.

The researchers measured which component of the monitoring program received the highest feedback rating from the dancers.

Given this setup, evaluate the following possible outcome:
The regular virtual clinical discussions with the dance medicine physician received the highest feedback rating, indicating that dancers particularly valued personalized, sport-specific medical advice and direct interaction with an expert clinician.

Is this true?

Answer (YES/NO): YES